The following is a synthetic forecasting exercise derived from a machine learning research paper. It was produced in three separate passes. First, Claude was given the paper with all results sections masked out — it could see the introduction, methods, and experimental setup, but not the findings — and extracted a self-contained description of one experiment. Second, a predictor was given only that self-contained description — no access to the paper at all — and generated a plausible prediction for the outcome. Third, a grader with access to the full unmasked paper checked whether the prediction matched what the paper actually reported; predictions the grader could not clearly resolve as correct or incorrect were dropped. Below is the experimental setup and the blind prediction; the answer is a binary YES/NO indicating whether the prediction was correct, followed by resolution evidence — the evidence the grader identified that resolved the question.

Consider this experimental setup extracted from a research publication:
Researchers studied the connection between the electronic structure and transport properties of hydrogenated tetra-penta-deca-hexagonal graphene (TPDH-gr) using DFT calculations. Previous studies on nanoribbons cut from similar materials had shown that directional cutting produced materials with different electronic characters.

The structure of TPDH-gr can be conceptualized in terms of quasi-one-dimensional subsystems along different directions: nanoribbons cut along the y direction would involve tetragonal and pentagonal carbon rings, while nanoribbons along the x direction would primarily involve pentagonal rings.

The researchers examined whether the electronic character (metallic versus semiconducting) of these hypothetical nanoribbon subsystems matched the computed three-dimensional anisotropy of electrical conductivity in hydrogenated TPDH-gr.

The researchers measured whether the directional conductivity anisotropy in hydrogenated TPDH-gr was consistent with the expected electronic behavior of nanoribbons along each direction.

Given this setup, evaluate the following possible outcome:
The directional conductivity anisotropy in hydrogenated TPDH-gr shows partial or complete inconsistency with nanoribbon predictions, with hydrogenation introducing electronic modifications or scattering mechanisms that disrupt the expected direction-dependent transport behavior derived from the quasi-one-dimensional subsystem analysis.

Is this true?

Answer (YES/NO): NO